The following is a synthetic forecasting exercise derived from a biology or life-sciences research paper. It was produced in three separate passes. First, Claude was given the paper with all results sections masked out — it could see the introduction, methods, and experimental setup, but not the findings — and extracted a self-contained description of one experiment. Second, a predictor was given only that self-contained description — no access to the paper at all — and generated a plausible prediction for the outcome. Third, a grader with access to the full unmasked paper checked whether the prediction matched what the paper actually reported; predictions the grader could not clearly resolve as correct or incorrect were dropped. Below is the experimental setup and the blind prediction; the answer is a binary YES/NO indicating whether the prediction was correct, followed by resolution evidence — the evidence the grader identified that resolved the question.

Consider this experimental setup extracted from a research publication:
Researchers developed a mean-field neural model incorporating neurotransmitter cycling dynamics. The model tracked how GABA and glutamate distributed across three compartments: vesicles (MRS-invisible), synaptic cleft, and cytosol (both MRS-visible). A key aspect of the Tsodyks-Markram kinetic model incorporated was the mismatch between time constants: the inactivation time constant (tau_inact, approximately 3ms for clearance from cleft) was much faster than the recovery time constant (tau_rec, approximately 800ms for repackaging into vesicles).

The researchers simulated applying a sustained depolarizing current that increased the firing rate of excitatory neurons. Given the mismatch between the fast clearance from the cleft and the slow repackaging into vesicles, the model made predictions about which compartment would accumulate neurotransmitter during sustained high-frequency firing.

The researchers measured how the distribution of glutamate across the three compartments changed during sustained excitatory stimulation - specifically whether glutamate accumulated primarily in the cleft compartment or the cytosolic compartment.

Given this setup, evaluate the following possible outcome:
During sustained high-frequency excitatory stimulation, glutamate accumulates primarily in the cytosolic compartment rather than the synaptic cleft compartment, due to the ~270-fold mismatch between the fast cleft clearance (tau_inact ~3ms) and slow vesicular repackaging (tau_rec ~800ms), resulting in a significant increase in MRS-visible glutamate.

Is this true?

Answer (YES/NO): NO